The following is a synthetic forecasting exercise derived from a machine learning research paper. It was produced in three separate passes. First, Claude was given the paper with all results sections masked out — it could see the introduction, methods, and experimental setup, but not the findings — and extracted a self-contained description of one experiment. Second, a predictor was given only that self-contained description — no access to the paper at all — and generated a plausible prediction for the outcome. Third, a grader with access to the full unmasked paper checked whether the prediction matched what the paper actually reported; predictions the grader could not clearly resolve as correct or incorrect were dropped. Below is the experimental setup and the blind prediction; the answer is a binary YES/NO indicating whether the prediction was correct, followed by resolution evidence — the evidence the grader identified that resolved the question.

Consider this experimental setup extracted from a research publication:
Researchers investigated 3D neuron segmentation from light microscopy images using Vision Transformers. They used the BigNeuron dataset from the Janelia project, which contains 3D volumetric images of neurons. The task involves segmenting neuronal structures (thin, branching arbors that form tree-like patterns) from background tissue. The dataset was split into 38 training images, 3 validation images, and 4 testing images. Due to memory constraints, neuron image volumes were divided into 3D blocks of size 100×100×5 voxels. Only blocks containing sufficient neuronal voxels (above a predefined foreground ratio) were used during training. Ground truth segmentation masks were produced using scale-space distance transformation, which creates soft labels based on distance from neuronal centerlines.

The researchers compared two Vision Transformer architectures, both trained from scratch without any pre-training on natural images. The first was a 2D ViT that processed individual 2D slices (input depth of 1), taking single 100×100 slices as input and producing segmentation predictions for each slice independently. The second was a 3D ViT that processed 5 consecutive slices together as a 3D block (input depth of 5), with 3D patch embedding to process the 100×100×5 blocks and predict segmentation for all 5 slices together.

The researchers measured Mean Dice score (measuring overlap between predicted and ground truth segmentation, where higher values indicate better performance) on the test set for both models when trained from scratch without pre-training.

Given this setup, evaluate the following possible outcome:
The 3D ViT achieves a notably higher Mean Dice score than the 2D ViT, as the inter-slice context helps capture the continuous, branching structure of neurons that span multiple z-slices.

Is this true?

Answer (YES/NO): NO